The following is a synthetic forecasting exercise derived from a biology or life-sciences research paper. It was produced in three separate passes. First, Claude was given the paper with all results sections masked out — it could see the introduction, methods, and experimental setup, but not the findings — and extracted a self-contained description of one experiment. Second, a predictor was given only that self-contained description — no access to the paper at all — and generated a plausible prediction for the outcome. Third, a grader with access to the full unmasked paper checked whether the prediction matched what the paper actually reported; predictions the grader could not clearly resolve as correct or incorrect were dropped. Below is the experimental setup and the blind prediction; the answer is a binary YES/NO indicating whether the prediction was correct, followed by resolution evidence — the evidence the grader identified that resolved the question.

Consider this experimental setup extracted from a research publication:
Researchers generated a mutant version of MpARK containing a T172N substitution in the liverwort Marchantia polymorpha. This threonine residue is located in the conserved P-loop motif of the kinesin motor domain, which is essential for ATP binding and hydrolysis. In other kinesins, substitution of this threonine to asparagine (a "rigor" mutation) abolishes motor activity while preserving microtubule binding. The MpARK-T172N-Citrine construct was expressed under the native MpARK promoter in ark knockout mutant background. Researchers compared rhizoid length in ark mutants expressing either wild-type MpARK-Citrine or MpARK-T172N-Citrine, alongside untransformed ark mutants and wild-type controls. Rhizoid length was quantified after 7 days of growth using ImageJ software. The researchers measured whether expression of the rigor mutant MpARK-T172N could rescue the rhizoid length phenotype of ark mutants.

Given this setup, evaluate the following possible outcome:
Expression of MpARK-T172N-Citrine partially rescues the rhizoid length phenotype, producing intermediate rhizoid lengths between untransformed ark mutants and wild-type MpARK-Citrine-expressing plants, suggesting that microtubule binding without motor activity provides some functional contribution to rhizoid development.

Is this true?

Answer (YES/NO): NO